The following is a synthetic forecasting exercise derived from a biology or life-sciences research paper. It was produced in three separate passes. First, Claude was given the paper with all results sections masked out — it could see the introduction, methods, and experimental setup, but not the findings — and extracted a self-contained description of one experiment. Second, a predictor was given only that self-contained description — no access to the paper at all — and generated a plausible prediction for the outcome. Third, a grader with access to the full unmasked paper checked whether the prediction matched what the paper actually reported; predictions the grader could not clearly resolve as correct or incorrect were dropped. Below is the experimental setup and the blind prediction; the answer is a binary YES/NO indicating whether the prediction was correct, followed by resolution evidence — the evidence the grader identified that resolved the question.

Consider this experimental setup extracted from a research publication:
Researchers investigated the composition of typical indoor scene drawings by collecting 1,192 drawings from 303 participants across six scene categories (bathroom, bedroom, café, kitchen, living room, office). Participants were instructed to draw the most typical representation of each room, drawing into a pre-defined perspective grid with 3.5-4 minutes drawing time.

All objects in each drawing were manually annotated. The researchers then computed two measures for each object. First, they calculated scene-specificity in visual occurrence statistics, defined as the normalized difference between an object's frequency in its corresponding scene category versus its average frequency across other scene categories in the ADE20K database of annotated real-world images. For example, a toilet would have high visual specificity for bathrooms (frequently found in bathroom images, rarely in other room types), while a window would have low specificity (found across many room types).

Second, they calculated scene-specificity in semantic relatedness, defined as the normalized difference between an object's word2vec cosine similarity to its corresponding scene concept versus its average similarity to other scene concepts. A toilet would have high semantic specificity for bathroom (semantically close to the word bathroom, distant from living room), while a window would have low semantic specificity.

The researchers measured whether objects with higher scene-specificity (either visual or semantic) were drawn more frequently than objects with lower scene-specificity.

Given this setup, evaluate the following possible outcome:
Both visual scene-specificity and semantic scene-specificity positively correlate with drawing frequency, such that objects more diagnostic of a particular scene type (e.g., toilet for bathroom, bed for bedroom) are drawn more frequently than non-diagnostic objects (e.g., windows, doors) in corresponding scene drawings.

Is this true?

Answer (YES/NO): NO